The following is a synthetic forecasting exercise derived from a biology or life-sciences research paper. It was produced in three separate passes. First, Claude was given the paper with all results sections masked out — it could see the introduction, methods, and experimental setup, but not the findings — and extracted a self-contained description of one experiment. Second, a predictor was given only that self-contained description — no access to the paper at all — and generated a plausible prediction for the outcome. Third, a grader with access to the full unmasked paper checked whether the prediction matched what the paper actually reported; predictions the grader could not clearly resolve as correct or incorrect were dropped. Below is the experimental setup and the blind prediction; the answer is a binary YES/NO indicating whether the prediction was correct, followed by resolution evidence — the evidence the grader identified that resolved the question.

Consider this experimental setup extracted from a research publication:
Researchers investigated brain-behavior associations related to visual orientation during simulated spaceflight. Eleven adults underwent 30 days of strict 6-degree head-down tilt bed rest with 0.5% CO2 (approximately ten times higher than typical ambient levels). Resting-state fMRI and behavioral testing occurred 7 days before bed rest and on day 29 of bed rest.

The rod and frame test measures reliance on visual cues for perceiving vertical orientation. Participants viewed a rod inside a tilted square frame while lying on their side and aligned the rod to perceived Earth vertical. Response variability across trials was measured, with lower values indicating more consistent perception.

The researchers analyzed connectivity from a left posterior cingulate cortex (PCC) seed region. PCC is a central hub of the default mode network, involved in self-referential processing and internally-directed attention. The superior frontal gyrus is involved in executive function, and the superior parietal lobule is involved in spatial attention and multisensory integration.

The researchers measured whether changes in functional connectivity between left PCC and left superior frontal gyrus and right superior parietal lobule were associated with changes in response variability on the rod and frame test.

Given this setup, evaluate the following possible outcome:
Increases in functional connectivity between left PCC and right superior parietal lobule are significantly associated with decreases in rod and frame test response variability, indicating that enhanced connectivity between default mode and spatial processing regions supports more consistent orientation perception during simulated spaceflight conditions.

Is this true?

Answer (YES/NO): NO